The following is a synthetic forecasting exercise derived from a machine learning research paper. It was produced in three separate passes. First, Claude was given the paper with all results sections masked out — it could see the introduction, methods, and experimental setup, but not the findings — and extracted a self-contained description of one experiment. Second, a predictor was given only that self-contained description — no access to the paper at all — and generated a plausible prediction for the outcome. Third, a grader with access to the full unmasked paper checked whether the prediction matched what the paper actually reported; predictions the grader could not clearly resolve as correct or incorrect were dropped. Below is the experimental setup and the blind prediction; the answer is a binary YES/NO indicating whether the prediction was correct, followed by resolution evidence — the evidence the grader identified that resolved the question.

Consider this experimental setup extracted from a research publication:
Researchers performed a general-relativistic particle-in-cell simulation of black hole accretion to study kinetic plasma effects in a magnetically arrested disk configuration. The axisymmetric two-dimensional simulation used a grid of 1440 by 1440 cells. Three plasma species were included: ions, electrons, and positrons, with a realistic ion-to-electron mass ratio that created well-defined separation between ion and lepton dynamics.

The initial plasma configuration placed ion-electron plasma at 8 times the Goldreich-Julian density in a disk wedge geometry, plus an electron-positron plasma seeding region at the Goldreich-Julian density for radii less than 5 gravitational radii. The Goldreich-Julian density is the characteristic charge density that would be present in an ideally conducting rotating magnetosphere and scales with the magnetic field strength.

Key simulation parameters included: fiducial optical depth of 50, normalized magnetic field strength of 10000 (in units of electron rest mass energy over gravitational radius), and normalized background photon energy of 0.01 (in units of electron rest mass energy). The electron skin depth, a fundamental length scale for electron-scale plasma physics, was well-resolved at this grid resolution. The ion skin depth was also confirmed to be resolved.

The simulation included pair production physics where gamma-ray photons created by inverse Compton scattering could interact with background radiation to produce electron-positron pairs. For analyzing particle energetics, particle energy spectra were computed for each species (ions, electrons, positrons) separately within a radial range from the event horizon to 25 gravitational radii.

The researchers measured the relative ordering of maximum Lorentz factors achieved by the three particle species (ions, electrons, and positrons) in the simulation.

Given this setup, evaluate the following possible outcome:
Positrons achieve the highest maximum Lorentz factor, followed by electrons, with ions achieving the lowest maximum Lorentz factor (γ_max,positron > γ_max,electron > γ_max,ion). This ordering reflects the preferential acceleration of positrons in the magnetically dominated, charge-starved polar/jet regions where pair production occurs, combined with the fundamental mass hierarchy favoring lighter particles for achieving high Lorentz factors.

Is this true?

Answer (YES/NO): NO